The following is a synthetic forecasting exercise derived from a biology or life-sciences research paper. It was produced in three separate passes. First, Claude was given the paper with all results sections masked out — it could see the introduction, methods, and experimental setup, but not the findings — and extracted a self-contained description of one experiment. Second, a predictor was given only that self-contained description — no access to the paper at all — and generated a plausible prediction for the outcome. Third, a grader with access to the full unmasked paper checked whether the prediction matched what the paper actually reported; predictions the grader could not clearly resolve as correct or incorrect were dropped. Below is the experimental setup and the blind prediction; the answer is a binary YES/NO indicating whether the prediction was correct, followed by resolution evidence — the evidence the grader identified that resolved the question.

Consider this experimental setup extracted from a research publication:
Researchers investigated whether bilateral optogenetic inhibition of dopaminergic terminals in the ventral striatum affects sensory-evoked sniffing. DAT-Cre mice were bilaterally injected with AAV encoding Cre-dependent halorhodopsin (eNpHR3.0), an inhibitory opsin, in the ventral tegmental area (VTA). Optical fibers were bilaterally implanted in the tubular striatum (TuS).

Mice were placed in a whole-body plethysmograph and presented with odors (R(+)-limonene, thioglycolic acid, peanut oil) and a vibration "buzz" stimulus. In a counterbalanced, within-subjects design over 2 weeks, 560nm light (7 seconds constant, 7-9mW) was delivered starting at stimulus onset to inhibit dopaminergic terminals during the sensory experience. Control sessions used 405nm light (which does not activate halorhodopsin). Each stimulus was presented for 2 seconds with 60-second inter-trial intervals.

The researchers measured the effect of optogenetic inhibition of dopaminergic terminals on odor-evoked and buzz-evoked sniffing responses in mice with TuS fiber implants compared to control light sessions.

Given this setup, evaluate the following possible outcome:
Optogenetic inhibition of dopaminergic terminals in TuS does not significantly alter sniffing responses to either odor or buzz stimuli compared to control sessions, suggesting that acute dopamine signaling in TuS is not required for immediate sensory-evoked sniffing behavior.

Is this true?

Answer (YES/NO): YES